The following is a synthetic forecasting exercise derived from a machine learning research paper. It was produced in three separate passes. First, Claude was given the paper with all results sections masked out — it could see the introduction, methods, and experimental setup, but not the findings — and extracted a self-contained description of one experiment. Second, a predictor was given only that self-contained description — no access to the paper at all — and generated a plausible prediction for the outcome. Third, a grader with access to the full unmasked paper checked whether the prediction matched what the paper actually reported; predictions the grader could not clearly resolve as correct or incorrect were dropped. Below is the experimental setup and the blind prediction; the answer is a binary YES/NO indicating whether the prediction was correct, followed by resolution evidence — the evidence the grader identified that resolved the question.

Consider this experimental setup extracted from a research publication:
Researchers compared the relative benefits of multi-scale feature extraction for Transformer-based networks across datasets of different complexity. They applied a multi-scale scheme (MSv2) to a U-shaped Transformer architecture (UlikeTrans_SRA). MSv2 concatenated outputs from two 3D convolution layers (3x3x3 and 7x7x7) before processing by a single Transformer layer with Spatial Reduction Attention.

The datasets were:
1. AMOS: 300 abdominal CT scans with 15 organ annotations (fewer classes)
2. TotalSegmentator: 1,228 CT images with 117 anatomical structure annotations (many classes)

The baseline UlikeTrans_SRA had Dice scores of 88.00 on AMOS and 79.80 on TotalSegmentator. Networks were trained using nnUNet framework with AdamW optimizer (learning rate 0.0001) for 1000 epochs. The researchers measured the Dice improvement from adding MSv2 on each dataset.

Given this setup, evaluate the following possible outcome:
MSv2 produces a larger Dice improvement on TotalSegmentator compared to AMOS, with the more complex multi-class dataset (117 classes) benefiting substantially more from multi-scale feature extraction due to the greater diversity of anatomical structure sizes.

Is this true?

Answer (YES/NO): YES